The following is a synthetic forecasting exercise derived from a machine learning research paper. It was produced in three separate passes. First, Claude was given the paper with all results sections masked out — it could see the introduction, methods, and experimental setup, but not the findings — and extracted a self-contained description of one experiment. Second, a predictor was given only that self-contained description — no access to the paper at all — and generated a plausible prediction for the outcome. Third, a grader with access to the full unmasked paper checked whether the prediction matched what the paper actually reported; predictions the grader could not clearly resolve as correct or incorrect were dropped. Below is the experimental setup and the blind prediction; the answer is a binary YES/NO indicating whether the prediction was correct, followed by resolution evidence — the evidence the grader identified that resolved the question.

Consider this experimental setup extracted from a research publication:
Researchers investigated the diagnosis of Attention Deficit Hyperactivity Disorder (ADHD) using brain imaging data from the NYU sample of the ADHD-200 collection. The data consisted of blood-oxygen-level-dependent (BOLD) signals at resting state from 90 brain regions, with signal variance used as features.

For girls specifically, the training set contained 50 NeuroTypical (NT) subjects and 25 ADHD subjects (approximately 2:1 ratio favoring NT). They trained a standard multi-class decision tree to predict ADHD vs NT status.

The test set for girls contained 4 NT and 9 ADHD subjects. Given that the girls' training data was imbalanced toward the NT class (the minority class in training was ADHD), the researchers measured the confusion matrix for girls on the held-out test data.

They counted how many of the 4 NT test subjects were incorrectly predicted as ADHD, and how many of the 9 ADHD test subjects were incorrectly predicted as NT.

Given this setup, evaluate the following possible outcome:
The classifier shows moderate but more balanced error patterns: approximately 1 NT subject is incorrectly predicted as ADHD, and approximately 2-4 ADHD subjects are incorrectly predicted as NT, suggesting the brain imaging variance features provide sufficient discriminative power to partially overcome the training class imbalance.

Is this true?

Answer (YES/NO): NO